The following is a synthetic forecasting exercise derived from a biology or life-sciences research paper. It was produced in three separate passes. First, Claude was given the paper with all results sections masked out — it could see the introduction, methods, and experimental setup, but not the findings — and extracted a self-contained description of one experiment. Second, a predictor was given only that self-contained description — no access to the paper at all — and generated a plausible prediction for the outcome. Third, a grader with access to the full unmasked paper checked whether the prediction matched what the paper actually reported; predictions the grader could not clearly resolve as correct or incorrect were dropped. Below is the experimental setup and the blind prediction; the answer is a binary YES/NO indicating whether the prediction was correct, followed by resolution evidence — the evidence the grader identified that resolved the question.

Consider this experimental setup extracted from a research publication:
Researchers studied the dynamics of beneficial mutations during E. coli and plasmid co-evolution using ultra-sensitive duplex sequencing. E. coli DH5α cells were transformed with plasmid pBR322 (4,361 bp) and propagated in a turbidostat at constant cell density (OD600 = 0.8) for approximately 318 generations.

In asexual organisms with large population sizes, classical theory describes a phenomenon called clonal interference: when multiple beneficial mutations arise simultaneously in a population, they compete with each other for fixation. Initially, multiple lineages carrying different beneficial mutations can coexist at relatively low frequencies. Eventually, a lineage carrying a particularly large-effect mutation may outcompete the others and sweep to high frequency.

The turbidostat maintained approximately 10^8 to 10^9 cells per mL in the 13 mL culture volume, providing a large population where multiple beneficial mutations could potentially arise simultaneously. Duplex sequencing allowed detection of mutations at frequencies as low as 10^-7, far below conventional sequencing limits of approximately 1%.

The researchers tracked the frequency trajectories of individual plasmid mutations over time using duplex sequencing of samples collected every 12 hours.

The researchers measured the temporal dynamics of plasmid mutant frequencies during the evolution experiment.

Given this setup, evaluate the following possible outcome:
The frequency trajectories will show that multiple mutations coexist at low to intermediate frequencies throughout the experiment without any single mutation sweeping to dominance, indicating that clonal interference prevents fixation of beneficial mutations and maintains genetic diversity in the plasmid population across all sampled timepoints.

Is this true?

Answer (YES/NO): NO